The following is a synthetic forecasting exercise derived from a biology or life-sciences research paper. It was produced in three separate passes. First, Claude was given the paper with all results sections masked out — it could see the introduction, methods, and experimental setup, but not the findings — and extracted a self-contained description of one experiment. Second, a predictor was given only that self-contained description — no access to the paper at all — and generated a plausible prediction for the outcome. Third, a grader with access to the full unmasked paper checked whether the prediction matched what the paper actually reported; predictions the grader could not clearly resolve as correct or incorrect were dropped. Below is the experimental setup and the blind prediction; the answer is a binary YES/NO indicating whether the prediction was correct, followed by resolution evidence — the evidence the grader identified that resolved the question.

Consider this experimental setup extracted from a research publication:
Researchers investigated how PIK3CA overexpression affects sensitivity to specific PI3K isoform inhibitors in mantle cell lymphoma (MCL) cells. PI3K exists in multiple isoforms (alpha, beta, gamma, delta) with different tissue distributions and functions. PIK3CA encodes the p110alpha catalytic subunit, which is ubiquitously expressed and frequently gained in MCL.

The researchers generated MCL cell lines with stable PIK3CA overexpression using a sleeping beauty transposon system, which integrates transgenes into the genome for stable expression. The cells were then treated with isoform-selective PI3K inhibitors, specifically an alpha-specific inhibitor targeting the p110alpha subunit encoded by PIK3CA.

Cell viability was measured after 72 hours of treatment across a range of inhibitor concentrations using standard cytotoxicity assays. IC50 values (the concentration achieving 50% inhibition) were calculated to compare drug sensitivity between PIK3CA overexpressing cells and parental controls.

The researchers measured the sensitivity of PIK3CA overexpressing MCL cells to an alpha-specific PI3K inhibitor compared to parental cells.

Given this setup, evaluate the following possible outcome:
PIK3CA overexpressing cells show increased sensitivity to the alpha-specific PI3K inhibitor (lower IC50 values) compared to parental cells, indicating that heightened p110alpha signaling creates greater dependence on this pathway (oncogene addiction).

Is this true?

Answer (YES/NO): NO